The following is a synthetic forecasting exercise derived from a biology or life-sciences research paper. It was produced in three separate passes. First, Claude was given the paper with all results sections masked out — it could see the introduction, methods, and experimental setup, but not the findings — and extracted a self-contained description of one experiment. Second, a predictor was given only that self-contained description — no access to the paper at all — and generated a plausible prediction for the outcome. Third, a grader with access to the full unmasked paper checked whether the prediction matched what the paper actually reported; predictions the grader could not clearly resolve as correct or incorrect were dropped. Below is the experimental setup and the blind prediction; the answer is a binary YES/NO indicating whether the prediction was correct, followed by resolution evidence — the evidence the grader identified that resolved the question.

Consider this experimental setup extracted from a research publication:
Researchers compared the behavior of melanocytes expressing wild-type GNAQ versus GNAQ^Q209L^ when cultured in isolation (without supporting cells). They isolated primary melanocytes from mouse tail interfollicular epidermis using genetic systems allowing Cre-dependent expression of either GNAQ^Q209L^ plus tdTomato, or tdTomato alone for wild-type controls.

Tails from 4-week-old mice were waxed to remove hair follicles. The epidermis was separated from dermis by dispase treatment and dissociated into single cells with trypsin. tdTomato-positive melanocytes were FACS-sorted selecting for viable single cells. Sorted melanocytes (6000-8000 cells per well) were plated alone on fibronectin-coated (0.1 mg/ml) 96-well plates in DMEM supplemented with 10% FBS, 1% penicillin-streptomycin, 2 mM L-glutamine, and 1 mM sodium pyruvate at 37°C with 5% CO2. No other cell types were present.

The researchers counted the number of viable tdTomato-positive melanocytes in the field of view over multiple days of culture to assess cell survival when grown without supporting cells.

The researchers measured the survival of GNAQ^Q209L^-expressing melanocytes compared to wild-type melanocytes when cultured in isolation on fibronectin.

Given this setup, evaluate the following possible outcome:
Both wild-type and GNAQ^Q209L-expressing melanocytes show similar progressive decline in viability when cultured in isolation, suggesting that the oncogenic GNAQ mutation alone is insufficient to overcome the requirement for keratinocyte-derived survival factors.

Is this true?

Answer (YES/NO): NO